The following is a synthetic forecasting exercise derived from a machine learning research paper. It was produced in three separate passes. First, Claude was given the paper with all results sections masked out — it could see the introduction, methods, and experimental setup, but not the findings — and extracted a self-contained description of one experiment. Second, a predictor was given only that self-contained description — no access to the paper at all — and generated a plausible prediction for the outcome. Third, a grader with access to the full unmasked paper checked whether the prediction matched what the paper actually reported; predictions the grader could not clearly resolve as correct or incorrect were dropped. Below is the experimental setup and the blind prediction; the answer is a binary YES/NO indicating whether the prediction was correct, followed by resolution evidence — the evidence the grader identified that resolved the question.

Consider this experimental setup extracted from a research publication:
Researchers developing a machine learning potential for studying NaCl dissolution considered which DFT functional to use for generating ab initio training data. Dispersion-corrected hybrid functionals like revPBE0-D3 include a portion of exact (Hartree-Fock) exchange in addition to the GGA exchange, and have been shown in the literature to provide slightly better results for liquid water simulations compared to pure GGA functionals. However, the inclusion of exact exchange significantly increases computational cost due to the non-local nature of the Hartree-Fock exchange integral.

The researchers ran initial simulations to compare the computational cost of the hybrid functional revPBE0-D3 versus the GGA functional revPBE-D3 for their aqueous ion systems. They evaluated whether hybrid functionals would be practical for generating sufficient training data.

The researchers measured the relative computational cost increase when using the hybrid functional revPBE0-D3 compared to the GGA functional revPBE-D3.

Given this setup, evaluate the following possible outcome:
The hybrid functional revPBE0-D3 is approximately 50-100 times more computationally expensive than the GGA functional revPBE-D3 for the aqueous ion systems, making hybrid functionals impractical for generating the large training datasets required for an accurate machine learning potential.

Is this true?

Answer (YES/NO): NO